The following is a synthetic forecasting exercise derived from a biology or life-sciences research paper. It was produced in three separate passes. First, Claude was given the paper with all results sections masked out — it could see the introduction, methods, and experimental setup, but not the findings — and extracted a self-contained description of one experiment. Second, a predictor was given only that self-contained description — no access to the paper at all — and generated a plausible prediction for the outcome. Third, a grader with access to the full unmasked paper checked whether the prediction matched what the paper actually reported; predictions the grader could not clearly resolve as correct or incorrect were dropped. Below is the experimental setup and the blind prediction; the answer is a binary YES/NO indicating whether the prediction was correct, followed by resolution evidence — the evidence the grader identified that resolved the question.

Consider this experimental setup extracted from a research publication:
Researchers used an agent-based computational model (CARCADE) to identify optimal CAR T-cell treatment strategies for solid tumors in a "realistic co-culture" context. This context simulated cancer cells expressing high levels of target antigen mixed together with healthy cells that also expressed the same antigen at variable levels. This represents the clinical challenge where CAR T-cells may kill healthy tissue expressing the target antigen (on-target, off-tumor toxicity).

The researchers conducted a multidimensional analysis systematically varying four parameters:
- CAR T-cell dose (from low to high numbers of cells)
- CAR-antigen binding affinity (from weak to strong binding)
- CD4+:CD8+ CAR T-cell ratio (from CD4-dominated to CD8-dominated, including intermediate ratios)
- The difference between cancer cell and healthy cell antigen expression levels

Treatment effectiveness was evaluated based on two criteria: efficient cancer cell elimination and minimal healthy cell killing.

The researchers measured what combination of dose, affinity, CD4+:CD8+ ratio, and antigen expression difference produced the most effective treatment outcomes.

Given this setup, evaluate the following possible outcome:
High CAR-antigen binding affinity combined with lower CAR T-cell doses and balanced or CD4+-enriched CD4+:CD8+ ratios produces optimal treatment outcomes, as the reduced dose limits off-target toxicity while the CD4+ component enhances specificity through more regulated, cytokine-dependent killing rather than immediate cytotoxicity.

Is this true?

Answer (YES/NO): NO